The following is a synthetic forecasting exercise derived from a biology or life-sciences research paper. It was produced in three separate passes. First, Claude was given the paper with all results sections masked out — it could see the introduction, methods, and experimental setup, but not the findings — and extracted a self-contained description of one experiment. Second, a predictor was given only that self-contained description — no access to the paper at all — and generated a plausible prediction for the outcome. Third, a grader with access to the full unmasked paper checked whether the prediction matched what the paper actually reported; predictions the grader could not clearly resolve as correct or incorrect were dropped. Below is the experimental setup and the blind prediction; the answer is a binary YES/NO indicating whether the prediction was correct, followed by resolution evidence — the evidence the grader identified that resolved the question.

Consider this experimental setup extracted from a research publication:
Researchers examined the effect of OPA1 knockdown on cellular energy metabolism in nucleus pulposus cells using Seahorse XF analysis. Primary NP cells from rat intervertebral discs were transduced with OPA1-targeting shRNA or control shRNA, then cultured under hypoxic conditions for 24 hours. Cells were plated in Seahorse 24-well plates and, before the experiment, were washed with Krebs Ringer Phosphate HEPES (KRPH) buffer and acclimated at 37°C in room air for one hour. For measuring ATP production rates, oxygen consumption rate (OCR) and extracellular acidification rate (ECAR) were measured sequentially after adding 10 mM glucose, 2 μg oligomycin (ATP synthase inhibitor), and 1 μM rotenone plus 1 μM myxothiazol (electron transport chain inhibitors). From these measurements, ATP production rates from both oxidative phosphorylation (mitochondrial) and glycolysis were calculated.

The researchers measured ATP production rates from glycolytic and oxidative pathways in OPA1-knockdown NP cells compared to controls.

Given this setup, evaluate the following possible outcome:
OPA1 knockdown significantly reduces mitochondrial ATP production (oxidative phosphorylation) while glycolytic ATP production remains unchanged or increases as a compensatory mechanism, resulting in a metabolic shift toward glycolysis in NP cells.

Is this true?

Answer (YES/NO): NO